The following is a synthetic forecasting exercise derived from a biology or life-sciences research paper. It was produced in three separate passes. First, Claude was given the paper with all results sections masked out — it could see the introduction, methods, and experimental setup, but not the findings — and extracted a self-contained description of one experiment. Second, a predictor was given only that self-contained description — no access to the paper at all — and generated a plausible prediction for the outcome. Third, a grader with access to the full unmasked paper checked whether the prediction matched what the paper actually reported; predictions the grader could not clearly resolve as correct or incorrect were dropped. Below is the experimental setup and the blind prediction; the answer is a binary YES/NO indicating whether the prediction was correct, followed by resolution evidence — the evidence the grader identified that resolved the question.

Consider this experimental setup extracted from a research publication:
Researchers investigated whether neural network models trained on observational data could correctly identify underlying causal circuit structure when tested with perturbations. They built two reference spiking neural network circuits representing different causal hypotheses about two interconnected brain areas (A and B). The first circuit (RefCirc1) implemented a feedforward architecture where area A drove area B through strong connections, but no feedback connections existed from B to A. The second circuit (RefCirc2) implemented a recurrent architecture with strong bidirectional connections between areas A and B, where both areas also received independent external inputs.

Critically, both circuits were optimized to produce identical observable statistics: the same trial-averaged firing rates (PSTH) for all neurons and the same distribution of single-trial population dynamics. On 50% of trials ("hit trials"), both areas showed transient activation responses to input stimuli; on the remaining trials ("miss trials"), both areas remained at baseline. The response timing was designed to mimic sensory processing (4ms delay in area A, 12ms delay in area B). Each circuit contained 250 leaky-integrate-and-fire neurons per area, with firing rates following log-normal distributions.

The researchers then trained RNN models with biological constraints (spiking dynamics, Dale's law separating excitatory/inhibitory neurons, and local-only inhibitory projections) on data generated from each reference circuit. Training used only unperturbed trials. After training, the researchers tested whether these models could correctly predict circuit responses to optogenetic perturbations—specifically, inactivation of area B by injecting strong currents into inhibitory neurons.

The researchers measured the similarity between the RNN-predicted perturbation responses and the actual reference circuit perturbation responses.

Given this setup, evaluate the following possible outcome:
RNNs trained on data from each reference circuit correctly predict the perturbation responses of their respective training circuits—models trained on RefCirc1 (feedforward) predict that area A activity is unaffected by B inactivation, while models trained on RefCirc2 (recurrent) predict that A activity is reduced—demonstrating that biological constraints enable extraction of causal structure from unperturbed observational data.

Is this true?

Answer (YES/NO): NO